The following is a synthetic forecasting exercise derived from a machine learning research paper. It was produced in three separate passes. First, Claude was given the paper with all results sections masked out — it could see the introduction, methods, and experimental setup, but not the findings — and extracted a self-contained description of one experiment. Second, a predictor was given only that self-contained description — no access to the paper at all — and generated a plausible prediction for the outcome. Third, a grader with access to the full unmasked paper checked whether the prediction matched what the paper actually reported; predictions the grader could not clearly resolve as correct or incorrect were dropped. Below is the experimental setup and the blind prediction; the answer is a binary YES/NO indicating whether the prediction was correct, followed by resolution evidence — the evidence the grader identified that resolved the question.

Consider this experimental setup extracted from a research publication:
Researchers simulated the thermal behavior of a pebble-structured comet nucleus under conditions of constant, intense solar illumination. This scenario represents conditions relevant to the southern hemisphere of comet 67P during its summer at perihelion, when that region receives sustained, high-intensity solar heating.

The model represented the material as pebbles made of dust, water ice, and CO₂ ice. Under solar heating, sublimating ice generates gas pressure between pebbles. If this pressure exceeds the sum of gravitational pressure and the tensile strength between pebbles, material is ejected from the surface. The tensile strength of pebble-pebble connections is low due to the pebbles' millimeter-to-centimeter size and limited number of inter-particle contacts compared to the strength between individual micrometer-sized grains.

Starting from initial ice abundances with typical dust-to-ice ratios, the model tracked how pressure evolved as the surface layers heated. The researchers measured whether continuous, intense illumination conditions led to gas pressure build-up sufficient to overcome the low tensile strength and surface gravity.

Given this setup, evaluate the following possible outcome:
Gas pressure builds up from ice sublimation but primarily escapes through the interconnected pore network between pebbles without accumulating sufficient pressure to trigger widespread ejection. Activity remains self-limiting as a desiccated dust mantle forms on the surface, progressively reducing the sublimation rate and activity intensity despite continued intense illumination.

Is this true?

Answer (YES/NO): NO